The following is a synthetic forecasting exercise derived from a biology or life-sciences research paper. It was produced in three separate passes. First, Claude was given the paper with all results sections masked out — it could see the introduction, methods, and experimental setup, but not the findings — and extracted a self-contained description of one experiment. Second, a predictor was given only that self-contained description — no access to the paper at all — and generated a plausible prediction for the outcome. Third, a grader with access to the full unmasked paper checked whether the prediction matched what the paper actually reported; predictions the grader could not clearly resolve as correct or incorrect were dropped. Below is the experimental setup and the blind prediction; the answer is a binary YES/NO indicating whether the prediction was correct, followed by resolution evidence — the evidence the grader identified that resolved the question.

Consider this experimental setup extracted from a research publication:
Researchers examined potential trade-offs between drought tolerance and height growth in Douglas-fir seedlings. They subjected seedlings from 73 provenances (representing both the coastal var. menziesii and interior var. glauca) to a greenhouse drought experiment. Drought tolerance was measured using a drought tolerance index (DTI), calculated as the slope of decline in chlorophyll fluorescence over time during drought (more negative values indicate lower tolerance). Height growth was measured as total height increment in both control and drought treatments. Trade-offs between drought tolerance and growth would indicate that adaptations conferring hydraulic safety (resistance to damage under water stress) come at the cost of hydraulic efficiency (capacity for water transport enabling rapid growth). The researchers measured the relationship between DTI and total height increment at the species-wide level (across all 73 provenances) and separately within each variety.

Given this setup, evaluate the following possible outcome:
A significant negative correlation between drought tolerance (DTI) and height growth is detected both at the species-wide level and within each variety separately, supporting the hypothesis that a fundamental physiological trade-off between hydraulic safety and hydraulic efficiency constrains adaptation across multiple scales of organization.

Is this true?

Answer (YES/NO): NO